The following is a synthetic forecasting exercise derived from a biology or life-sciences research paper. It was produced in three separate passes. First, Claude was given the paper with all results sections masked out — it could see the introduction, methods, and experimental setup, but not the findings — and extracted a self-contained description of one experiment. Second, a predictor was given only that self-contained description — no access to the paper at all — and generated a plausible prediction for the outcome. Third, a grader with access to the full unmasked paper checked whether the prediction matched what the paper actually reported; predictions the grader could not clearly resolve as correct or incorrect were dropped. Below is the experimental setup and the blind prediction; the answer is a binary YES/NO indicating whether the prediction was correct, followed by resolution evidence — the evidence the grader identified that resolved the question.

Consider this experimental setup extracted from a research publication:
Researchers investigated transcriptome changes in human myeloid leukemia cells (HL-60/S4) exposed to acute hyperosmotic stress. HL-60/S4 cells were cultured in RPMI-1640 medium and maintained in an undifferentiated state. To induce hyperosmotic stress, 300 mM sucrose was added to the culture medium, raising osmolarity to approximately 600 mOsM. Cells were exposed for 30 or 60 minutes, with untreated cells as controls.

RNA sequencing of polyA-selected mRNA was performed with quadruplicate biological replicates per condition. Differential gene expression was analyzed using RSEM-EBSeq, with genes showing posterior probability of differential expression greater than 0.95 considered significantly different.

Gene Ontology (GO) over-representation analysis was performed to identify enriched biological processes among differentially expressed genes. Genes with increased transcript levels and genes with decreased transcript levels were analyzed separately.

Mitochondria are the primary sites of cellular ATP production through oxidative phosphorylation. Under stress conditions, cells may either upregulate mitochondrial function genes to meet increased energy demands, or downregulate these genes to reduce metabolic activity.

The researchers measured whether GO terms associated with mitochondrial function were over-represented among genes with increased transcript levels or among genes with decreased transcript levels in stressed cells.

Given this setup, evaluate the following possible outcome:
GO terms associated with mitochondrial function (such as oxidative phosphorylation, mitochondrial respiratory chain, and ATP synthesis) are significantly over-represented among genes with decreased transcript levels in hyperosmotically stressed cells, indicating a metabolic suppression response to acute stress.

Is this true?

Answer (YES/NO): NO